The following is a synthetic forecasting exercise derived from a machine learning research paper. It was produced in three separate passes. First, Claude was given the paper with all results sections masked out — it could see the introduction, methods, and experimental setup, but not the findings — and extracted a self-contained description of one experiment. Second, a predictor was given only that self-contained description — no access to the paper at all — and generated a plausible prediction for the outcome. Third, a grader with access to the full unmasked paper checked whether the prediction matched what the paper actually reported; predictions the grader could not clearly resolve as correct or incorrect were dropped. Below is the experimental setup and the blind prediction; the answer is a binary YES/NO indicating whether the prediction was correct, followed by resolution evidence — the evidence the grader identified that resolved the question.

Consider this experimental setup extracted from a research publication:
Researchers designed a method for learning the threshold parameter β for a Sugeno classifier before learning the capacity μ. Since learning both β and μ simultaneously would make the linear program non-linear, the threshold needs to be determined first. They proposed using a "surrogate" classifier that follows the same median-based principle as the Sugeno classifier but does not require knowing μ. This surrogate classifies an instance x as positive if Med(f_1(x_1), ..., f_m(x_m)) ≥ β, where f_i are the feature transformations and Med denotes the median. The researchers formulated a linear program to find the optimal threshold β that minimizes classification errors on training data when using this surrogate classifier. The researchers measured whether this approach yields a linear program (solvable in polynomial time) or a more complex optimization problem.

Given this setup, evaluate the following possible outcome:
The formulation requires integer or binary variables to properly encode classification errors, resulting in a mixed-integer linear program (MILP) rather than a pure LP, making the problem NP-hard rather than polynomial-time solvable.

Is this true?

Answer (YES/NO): NO